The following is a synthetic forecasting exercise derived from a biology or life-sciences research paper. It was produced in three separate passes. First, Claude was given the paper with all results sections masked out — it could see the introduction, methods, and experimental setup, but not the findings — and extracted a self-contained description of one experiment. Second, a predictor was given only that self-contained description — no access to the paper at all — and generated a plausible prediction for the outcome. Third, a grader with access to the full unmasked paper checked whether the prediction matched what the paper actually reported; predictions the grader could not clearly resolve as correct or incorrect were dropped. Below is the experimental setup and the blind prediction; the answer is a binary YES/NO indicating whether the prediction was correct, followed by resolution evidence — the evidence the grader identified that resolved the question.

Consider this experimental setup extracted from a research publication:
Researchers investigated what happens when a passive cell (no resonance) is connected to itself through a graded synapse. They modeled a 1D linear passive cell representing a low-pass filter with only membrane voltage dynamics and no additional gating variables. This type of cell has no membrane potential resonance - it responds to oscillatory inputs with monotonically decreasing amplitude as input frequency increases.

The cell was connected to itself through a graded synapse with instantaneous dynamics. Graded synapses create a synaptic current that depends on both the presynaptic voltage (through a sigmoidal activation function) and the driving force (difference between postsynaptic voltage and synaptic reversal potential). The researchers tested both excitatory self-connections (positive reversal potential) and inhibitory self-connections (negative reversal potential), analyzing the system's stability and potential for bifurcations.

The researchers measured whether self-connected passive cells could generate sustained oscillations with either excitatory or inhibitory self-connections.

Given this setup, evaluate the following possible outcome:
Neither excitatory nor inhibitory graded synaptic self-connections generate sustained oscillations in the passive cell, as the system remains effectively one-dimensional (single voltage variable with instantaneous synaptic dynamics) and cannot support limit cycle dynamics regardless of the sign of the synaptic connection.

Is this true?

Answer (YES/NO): YES